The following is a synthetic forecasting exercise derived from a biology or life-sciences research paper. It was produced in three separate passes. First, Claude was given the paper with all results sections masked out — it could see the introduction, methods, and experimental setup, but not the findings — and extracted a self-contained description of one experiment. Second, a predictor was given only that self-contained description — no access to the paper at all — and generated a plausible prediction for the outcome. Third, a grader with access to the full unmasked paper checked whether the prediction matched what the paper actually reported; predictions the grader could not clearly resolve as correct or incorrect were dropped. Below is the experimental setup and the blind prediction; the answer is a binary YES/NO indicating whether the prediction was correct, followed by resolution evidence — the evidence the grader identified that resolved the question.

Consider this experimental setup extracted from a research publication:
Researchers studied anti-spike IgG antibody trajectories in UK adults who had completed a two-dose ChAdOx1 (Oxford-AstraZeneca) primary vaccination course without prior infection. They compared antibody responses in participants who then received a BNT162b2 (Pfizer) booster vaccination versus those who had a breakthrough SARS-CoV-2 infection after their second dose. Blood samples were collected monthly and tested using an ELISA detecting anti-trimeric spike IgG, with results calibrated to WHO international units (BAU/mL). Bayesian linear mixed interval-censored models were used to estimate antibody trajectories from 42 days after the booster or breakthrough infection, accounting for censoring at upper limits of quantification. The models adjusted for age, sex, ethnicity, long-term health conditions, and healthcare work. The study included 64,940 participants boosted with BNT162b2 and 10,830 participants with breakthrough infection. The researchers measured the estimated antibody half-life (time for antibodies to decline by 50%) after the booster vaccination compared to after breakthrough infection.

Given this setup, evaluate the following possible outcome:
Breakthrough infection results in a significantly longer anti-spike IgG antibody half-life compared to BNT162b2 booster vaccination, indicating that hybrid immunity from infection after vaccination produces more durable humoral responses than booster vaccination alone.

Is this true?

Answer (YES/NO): NO